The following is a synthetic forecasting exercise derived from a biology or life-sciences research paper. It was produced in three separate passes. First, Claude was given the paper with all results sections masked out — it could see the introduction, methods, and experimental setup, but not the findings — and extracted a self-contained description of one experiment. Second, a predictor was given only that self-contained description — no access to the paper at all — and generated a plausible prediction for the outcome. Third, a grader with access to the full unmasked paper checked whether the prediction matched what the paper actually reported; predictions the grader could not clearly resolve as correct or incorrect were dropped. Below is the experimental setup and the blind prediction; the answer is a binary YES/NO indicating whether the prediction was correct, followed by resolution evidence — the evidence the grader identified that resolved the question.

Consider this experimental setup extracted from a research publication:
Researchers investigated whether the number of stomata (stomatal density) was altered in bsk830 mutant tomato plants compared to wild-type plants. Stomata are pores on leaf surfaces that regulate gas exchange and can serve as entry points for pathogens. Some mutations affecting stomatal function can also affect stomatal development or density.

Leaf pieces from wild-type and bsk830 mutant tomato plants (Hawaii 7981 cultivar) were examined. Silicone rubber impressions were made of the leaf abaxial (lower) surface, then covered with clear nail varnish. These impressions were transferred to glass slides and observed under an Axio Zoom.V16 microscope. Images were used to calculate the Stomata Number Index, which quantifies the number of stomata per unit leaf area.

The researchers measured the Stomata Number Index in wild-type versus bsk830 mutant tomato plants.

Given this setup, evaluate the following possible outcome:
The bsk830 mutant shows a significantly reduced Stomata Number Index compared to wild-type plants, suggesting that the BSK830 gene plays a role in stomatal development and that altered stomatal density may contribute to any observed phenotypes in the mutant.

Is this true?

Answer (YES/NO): NO